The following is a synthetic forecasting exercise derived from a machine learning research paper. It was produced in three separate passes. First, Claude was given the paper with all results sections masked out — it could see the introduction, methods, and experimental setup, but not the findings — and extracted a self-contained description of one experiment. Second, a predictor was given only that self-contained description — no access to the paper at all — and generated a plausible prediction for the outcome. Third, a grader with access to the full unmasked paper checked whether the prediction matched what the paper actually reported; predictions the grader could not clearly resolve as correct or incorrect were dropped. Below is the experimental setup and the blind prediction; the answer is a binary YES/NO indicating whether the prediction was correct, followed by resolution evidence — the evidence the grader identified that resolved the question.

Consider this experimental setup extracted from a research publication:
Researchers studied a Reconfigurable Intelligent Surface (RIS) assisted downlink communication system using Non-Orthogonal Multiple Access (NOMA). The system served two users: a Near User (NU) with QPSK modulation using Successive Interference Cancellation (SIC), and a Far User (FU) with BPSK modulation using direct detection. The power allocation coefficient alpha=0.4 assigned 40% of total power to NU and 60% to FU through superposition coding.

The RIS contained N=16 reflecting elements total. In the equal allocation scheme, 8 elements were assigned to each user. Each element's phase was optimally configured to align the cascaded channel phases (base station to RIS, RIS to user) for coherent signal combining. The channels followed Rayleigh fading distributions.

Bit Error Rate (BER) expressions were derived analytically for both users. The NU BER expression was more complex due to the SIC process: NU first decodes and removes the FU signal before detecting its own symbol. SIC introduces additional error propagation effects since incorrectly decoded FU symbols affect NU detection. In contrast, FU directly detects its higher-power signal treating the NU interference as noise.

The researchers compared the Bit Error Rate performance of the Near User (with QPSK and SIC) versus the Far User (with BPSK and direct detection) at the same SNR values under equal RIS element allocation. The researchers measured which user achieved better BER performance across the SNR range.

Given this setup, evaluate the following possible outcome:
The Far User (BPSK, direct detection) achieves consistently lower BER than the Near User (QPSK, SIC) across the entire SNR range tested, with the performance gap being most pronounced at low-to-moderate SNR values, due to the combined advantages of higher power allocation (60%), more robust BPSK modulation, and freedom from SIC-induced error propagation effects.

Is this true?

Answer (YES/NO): NO